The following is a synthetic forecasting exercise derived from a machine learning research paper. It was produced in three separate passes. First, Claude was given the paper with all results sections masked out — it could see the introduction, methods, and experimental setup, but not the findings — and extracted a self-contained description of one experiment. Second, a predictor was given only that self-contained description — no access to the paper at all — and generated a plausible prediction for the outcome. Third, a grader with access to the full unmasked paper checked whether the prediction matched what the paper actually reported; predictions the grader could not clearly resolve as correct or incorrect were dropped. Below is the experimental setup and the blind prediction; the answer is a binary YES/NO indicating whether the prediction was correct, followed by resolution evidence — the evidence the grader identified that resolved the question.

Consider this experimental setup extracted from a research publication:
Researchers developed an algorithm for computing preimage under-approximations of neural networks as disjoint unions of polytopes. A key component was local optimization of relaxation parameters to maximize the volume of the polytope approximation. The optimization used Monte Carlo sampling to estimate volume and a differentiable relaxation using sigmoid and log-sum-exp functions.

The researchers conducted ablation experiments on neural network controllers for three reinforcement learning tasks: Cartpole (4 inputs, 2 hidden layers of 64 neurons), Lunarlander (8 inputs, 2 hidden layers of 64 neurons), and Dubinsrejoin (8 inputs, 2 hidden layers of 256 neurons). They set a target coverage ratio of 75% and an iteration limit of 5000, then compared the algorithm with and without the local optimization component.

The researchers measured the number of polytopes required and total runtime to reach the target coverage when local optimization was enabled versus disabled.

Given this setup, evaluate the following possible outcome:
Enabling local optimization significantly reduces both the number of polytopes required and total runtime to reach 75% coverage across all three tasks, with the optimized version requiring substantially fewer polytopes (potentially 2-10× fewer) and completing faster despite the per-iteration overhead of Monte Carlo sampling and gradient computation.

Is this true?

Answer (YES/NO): NO